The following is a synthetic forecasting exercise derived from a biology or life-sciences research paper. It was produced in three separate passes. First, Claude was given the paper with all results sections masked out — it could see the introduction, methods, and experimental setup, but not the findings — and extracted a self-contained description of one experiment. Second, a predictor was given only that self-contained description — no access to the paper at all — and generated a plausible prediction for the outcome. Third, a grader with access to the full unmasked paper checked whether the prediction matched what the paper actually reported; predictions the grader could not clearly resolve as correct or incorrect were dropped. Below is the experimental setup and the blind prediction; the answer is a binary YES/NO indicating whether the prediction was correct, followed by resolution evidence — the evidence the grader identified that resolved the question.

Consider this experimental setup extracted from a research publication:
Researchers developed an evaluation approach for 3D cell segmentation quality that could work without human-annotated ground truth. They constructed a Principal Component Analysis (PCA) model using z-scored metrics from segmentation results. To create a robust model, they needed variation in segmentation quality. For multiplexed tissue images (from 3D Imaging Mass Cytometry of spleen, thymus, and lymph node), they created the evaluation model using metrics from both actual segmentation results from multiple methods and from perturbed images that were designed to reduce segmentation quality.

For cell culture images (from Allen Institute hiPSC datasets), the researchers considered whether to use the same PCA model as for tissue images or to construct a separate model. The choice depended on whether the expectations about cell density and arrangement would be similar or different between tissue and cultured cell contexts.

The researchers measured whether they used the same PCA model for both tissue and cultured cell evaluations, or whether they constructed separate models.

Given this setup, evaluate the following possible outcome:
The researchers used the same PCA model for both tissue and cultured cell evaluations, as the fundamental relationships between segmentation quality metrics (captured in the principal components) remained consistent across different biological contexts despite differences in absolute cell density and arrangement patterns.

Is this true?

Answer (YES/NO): NO